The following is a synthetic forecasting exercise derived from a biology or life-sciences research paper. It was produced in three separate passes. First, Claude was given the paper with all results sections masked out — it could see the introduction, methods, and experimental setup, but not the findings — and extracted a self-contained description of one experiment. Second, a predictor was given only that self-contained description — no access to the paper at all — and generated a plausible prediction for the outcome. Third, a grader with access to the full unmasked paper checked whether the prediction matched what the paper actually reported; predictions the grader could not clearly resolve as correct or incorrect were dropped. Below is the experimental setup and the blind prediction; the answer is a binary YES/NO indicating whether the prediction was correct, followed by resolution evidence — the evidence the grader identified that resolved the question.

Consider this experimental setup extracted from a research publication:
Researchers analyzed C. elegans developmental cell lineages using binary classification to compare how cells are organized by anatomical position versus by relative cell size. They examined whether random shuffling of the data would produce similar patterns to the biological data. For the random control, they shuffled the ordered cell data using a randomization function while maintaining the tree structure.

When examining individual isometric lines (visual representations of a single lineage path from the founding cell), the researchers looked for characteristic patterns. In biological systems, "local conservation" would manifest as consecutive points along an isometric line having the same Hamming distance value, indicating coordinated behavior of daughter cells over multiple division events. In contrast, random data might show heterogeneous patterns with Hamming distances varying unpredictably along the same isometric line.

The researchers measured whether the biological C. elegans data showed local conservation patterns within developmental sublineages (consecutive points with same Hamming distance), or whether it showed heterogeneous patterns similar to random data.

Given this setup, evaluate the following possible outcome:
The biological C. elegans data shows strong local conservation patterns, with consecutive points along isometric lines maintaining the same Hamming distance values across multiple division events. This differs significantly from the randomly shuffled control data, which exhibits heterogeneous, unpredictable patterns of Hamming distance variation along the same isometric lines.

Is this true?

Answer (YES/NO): NO